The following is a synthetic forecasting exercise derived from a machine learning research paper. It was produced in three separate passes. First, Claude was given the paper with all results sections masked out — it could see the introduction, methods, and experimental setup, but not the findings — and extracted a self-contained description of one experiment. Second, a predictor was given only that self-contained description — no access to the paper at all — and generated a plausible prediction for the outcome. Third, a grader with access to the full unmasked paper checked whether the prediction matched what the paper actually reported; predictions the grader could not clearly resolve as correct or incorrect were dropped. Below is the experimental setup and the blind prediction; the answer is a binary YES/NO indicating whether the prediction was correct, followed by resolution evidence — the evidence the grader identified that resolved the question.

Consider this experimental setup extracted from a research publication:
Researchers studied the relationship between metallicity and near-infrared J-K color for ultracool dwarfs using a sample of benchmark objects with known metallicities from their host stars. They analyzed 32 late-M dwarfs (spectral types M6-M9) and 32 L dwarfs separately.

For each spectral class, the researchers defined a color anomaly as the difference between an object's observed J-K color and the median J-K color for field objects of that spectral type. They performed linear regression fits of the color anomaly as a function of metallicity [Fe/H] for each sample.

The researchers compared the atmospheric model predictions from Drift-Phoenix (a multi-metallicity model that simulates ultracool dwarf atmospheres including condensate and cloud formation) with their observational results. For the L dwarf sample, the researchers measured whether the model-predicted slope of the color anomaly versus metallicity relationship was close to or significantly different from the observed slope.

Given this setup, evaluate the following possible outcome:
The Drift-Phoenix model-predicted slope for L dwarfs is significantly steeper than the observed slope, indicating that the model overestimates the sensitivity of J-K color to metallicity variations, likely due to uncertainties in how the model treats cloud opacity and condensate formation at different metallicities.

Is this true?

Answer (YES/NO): YES